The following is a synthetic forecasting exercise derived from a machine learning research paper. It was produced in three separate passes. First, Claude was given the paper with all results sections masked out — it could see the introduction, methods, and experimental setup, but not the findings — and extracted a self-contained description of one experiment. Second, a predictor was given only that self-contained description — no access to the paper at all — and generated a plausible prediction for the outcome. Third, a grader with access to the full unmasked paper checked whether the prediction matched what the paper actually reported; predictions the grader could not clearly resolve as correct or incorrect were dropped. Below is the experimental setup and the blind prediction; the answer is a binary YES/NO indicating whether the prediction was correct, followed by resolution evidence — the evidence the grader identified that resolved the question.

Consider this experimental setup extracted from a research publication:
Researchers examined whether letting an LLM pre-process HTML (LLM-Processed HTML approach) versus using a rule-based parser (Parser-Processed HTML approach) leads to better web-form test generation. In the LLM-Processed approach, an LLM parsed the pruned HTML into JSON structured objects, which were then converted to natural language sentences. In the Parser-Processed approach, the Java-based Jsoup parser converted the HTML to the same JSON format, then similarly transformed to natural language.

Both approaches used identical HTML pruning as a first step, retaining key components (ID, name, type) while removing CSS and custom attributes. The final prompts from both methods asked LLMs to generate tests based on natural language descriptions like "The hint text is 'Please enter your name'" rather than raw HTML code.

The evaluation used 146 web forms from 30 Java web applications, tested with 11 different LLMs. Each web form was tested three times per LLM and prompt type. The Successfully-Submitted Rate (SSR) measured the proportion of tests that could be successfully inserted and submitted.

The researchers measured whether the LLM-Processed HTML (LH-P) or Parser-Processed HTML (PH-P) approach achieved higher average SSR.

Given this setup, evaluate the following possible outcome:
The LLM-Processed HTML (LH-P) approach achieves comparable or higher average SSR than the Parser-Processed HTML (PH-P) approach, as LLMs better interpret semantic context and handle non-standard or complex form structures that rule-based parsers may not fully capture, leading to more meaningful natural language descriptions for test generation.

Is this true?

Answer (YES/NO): NO